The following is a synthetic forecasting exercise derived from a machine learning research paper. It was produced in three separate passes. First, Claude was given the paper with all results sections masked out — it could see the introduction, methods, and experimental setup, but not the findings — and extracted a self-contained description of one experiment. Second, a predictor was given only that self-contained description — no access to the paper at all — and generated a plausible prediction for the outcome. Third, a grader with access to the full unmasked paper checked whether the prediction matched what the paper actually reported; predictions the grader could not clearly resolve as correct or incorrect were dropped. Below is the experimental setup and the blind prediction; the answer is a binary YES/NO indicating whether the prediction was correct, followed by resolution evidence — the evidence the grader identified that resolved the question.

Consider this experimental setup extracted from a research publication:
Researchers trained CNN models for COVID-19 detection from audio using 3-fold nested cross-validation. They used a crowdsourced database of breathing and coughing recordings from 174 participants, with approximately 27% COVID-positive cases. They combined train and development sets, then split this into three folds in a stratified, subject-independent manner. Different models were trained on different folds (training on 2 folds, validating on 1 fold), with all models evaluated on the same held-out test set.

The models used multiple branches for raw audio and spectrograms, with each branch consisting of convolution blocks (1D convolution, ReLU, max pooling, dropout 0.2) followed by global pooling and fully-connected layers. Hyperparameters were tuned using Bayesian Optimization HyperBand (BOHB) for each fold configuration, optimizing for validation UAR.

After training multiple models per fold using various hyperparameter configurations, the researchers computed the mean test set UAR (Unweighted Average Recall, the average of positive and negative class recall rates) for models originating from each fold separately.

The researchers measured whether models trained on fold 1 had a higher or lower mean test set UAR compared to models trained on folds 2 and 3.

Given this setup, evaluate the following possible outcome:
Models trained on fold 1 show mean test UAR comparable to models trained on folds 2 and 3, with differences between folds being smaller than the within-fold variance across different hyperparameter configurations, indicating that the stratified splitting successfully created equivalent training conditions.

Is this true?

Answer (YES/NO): NO